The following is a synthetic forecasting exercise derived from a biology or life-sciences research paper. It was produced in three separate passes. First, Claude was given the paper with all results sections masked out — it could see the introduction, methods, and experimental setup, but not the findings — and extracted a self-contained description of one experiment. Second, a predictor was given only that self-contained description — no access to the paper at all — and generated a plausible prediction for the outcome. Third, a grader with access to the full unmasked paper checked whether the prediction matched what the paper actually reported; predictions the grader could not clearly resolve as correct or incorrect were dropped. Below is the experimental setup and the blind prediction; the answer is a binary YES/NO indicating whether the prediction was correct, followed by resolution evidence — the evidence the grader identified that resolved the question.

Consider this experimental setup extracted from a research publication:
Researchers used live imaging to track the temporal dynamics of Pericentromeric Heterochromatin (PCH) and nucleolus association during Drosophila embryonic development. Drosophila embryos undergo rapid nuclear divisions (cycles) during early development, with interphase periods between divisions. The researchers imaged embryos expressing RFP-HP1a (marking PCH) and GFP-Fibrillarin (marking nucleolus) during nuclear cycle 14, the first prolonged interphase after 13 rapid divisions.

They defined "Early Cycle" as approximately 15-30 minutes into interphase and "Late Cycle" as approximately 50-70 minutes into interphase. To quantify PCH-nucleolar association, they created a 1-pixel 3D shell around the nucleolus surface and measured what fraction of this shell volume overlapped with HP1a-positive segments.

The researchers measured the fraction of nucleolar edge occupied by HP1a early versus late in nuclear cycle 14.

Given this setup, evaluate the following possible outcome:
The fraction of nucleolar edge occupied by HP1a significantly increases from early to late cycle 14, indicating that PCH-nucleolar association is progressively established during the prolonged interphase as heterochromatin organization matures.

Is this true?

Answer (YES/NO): YES